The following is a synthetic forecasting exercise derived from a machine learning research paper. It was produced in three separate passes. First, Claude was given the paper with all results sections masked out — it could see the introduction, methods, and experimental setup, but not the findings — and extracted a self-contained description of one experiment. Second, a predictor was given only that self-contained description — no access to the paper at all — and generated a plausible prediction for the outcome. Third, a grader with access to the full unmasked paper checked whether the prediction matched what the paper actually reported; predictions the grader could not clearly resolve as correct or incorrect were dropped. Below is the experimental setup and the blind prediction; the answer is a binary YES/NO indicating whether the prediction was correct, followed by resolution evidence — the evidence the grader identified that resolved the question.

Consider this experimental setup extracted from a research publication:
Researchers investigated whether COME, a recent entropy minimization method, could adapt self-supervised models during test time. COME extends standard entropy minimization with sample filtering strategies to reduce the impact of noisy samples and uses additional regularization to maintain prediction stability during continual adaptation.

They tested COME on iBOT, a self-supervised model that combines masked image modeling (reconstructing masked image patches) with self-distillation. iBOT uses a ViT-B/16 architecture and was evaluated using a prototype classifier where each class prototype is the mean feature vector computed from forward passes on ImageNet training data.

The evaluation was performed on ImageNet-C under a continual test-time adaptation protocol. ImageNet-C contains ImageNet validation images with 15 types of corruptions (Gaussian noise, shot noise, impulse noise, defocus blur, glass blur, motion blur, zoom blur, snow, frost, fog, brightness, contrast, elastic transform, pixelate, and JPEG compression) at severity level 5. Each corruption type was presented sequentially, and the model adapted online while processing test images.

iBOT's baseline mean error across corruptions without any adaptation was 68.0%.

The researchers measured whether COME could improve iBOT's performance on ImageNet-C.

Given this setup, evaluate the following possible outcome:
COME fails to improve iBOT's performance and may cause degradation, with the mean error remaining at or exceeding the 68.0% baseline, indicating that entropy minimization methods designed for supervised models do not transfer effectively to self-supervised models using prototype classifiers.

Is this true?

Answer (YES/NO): YES